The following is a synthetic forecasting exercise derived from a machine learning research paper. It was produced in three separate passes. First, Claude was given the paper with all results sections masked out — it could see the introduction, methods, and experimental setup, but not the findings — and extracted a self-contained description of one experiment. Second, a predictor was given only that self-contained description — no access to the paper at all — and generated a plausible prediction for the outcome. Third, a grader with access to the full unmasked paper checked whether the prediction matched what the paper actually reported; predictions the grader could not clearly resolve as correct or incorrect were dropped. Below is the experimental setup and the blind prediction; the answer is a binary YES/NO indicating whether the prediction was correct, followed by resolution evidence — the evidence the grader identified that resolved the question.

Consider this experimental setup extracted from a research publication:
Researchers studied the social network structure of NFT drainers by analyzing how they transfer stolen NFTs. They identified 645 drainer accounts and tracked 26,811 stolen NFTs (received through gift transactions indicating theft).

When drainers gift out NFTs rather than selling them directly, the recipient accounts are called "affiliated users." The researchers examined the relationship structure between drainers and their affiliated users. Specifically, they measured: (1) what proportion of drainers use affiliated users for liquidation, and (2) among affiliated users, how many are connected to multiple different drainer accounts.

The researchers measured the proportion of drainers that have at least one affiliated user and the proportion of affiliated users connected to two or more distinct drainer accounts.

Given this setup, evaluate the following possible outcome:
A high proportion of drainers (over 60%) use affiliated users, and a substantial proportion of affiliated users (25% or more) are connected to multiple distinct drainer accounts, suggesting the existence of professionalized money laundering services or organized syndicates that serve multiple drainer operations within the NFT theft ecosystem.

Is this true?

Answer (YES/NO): NO